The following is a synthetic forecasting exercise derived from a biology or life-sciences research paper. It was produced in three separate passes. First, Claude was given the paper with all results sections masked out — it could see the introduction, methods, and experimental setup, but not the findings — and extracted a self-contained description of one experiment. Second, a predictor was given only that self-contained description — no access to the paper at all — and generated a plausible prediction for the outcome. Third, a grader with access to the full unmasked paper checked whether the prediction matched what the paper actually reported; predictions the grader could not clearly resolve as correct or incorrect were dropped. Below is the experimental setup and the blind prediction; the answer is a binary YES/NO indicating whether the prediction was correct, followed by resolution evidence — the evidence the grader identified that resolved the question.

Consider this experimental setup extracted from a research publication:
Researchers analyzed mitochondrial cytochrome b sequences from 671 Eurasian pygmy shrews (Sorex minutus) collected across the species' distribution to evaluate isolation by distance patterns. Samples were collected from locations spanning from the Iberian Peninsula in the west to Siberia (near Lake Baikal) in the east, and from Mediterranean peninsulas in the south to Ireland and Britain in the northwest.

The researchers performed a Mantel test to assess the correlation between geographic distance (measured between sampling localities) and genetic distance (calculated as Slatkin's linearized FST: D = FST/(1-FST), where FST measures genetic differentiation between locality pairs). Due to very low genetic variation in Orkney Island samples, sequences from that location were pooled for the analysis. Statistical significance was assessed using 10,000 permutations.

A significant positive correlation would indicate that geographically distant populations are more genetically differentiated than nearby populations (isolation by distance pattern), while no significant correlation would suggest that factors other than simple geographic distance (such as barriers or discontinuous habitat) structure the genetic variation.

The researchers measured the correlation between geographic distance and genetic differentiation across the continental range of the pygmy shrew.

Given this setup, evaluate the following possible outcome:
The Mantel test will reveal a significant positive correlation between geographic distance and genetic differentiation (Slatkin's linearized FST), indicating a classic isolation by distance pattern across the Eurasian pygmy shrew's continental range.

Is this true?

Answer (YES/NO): NO